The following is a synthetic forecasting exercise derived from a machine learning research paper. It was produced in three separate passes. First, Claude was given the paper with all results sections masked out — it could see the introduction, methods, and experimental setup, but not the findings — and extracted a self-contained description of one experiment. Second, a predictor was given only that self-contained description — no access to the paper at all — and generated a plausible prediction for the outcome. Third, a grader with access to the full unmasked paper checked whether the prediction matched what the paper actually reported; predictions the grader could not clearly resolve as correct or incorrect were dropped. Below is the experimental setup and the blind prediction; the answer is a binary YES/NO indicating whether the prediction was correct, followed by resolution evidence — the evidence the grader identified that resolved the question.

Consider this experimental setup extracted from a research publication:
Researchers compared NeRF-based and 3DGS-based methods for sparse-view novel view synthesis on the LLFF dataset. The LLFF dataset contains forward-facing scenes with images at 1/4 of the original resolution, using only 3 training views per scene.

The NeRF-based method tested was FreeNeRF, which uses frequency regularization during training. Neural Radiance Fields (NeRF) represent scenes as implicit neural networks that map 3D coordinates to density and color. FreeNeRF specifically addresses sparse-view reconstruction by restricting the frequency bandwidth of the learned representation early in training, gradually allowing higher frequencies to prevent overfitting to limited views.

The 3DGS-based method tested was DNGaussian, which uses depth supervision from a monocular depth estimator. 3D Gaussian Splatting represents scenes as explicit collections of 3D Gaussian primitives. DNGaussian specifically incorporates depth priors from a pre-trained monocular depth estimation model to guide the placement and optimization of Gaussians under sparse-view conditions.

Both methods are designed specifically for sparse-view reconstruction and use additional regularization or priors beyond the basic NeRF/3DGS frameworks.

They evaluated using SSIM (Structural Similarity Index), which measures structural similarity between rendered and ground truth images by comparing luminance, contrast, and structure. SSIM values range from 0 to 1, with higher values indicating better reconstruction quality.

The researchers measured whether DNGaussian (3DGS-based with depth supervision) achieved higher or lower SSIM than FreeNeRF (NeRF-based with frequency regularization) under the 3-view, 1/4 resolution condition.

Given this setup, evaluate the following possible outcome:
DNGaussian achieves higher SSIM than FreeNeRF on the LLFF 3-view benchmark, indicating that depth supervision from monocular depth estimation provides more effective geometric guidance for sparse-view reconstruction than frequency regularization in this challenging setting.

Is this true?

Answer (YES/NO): YES